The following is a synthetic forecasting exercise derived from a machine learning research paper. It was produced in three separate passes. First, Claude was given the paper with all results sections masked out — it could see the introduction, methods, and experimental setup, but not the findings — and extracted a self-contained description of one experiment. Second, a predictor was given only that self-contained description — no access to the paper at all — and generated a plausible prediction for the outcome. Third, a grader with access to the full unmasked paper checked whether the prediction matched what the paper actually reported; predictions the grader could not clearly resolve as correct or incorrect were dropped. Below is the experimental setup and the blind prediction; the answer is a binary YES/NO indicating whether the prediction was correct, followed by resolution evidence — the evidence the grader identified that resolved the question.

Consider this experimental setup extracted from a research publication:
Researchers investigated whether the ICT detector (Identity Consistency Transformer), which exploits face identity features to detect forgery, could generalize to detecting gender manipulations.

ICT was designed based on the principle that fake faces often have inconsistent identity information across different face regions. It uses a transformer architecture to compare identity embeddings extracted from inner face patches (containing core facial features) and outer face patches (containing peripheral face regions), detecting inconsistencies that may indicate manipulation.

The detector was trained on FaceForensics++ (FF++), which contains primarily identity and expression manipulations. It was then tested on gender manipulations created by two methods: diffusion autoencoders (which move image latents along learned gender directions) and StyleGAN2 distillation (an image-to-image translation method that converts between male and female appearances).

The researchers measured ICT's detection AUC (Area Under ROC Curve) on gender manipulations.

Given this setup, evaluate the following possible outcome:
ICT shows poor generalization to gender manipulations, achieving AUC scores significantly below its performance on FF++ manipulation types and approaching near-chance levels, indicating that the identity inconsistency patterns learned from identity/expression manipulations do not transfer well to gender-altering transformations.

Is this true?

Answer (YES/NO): YES